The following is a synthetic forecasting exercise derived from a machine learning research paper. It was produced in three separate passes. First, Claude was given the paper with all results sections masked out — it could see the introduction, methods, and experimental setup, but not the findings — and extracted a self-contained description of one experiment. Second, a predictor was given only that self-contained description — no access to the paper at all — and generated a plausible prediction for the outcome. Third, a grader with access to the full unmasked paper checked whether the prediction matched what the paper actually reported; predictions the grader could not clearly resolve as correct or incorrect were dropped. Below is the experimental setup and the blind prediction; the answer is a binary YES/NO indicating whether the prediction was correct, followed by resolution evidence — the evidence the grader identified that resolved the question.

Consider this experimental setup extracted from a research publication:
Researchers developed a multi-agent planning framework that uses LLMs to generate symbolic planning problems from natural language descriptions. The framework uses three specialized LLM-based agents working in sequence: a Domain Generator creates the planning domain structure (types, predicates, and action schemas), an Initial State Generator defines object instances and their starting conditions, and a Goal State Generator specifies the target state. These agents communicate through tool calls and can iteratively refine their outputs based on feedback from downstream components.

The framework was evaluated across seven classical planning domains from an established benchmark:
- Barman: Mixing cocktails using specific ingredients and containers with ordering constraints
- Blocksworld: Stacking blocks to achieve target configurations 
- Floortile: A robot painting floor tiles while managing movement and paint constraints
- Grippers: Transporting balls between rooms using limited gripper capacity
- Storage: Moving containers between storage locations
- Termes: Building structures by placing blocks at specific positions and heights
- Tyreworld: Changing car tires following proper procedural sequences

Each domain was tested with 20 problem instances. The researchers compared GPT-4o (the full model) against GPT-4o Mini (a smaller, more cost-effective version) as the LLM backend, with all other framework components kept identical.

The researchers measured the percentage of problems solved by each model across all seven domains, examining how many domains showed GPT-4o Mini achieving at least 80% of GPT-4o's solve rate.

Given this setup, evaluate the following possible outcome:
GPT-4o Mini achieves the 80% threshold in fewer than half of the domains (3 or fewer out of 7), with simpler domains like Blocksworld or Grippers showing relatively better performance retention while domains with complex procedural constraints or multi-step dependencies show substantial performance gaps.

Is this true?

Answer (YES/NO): YES